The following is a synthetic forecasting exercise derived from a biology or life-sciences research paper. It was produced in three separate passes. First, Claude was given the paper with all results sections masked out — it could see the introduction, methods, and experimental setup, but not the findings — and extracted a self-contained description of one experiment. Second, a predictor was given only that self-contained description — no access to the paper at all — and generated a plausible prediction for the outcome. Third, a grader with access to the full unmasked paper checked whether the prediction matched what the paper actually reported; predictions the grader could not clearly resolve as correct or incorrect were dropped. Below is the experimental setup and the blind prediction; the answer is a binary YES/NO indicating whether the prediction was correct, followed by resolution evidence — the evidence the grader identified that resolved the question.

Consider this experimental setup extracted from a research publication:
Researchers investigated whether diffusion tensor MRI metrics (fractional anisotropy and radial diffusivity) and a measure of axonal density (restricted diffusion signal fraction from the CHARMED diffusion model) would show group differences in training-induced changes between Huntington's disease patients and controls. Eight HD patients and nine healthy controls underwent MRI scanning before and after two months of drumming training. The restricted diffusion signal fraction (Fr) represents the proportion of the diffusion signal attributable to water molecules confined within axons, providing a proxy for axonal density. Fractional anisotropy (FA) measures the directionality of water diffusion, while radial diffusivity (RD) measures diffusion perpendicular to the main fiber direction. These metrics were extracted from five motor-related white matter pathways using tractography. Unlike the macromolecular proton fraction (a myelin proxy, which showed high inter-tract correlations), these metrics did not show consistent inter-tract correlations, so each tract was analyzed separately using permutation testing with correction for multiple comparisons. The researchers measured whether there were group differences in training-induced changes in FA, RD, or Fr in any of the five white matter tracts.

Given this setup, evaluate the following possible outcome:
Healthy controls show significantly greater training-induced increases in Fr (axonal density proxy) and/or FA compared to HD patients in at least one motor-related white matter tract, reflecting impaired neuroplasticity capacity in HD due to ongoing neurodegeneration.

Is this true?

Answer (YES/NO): NO